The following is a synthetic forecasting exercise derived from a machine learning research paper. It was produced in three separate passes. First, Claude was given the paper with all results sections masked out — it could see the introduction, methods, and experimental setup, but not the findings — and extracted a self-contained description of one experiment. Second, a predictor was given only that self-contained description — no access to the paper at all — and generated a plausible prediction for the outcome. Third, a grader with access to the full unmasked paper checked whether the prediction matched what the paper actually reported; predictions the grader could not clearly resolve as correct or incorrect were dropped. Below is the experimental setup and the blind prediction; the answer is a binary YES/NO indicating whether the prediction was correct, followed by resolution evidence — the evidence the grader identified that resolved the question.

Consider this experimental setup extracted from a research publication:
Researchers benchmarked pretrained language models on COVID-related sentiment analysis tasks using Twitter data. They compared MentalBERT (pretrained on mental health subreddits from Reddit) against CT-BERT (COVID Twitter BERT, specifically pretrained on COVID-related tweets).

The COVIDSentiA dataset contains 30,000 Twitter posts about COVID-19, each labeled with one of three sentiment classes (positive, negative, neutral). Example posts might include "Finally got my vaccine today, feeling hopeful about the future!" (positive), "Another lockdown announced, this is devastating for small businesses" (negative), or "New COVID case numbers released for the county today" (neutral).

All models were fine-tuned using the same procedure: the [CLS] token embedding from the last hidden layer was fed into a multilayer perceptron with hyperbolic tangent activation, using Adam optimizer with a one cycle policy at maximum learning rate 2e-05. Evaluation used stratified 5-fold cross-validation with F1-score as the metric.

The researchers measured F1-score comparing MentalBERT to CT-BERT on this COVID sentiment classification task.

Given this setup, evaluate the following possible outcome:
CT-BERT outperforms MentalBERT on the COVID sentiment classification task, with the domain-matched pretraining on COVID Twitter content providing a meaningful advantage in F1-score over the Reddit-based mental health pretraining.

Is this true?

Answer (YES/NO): NO